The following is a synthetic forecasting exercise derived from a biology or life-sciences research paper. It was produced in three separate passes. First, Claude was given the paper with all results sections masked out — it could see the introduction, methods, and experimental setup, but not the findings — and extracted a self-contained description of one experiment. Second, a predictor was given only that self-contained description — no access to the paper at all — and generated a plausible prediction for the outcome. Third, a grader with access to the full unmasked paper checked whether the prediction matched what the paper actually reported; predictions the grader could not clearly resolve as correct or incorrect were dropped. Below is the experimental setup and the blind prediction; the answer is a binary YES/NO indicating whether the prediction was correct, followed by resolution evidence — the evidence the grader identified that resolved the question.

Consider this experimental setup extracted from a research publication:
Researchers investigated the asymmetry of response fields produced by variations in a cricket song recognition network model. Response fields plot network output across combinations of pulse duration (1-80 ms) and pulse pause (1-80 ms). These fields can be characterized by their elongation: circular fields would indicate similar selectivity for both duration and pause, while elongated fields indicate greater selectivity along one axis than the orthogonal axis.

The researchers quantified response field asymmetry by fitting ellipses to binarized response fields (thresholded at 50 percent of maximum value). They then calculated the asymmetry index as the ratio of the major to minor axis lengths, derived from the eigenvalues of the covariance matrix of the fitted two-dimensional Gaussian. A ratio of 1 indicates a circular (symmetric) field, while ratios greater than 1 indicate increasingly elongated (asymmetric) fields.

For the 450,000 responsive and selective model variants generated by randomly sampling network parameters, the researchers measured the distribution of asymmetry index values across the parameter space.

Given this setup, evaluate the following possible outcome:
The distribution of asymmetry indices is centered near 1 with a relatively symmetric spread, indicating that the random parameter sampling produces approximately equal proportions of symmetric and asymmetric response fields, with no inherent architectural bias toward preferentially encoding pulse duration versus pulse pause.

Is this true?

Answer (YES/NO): NO